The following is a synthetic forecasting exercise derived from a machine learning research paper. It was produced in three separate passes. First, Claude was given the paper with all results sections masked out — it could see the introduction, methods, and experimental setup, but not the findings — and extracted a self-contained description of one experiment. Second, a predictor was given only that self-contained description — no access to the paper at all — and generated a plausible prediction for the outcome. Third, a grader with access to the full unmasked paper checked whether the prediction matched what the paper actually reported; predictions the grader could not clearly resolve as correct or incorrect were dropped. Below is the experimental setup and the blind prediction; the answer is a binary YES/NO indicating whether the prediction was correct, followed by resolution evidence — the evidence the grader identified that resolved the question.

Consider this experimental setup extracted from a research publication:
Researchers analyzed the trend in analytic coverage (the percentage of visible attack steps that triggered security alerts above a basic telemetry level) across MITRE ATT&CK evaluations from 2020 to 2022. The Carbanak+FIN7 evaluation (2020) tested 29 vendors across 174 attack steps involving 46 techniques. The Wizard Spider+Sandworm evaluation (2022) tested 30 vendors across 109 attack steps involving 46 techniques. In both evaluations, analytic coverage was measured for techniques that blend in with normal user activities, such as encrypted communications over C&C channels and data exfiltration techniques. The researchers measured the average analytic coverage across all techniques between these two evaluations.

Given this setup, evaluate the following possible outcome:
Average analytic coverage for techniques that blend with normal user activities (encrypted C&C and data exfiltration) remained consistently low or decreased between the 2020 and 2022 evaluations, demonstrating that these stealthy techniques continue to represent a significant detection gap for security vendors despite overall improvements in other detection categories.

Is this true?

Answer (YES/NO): NO